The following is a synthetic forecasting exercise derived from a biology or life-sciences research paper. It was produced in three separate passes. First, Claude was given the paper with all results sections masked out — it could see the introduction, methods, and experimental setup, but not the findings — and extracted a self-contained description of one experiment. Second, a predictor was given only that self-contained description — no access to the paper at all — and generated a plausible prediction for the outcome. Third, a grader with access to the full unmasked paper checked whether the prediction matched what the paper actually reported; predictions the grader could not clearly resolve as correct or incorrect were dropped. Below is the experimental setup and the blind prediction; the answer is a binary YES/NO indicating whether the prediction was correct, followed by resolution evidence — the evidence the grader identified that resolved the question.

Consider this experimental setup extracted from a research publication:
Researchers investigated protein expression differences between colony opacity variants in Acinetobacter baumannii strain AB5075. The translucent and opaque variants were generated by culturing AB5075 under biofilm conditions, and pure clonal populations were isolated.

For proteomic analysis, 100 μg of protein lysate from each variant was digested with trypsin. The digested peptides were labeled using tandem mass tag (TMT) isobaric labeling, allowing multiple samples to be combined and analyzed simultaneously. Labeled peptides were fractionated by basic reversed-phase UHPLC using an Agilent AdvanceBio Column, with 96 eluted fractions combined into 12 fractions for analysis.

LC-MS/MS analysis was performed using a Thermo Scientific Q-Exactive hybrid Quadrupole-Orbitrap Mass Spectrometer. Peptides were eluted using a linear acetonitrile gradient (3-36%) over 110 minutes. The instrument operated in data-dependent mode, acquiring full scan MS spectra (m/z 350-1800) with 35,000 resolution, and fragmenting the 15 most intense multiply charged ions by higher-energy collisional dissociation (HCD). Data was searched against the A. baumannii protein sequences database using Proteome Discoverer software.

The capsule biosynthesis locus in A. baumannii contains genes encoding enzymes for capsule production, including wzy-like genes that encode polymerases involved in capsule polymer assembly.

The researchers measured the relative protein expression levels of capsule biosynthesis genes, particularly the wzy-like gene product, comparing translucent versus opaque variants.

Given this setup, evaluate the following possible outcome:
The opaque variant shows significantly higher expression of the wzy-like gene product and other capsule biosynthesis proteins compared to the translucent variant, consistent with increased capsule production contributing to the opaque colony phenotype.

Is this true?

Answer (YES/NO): YES